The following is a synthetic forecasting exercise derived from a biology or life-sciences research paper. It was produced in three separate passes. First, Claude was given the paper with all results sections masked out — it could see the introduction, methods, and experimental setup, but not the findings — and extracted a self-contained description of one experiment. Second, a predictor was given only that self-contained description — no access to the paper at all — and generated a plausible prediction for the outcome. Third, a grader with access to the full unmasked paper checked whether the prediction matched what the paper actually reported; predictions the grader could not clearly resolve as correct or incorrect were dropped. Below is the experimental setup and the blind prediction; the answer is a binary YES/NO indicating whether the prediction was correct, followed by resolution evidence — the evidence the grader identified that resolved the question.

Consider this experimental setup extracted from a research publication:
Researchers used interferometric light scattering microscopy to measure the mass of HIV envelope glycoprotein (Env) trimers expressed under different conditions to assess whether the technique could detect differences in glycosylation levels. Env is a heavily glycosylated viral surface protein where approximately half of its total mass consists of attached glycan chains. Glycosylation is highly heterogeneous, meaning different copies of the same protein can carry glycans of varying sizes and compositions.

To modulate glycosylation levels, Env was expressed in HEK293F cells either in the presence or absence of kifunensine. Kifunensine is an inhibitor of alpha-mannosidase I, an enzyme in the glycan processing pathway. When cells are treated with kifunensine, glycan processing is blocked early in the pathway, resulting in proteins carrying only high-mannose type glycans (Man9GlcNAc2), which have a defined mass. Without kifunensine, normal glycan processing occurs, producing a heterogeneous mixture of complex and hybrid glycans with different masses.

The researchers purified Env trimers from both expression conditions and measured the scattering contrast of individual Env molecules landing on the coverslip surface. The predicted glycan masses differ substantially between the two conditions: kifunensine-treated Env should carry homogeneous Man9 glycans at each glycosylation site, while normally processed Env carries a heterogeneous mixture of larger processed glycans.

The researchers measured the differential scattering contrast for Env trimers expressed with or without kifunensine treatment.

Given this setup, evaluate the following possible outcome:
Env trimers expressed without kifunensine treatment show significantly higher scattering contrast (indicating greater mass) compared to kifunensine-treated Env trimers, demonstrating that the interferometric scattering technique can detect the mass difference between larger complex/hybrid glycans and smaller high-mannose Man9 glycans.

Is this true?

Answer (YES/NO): NO